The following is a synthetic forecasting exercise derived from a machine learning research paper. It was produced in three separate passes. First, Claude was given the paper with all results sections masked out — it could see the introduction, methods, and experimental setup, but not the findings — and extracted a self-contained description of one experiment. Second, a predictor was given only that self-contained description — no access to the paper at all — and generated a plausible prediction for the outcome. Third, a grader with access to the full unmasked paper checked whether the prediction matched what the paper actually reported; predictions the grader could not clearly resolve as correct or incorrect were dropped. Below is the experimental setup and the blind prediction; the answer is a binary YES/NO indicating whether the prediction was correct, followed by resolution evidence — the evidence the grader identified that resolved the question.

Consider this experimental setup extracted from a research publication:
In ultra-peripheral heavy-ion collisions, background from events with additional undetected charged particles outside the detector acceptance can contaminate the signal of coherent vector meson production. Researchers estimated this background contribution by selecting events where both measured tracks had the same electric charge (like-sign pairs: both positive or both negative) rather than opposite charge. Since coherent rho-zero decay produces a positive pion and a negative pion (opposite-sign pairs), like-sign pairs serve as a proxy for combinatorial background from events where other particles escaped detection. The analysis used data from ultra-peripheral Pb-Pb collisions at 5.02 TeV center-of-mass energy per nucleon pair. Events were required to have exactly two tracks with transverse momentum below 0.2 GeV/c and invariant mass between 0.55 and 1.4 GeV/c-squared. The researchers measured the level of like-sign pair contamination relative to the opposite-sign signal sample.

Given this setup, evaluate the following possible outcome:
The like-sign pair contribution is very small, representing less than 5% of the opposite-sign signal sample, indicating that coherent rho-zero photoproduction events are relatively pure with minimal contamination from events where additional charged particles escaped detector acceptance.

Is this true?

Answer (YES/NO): YES